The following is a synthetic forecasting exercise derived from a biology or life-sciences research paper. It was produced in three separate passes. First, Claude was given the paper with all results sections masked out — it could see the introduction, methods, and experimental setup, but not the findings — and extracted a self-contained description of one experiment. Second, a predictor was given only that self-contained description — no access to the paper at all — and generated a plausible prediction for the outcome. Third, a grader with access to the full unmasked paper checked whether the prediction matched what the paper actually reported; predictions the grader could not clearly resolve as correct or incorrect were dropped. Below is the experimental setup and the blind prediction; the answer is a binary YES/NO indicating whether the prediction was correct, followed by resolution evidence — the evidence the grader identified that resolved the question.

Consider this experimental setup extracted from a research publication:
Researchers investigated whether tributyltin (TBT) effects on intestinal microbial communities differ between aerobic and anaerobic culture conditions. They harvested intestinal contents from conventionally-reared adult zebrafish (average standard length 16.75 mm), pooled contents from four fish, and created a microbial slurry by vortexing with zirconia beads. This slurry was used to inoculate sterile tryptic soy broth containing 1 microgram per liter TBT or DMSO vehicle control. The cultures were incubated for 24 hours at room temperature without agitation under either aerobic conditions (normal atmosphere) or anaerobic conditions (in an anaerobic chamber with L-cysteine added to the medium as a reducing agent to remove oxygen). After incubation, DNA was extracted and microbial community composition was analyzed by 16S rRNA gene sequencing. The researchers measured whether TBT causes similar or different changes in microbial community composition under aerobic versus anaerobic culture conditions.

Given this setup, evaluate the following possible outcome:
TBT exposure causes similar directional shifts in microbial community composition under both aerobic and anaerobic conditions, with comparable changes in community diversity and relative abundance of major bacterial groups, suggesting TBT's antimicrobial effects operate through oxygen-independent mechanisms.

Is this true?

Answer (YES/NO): NO